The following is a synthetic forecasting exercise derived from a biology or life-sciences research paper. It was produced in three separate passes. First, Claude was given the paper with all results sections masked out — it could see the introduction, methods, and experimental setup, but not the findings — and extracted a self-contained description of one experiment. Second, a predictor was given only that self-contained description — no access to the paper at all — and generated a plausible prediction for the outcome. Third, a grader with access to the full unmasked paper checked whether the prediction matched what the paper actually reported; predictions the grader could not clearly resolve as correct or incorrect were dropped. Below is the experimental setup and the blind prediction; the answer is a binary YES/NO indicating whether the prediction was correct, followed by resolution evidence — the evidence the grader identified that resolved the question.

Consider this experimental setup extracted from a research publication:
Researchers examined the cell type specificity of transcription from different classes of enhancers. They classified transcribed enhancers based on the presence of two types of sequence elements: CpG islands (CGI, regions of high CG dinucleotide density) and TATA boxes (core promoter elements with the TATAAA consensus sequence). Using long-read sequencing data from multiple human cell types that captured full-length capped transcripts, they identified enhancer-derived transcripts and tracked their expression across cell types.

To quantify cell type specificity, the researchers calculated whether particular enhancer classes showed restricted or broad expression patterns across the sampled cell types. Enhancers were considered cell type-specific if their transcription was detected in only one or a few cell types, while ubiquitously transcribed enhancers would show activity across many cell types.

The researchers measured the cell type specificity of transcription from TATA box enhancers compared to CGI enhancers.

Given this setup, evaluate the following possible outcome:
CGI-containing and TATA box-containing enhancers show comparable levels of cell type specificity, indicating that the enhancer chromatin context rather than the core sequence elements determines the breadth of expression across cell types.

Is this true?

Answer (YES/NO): NO